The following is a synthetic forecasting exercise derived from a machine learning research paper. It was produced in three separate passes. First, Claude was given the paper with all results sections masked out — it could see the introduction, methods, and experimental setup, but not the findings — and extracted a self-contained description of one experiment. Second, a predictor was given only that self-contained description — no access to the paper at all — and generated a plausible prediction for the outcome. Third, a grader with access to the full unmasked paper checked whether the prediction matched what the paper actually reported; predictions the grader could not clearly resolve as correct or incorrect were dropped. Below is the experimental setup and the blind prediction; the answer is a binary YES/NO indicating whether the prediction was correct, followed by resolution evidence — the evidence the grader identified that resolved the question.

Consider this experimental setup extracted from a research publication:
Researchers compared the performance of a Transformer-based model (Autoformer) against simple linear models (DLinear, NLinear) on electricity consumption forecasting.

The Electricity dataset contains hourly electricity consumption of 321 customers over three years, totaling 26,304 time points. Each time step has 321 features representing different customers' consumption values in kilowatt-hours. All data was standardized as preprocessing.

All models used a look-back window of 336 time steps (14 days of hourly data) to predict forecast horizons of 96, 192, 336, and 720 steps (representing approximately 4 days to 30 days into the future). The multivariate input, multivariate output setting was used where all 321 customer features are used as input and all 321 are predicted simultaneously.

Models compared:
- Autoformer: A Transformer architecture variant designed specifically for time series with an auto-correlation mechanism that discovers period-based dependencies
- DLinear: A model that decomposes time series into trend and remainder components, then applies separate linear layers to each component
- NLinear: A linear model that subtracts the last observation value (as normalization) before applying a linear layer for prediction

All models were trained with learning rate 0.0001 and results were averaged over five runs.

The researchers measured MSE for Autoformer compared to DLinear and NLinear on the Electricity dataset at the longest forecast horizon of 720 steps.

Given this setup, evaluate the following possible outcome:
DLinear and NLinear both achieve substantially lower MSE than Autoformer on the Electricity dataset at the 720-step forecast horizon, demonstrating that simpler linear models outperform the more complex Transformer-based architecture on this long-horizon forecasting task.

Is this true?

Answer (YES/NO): YES